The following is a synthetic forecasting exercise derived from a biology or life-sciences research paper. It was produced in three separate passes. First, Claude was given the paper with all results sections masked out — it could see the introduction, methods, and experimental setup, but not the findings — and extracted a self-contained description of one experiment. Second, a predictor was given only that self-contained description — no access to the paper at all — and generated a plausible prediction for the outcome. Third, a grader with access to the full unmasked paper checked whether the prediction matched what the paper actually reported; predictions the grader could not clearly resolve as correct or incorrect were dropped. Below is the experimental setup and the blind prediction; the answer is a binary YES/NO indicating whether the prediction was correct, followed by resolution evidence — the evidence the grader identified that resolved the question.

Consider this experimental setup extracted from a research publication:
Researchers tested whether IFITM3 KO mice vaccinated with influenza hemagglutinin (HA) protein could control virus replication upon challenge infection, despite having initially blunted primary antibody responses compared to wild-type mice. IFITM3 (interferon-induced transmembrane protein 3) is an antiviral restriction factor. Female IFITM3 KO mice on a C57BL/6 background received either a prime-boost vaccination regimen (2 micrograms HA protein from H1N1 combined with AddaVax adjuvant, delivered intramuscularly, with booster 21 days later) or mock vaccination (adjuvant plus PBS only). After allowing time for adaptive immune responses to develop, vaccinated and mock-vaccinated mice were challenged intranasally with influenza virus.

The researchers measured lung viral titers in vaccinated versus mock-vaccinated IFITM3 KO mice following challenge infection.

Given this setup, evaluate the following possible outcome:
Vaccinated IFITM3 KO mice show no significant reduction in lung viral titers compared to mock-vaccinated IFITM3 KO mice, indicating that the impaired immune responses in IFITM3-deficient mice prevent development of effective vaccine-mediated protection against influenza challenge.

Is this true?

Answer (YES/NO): NO